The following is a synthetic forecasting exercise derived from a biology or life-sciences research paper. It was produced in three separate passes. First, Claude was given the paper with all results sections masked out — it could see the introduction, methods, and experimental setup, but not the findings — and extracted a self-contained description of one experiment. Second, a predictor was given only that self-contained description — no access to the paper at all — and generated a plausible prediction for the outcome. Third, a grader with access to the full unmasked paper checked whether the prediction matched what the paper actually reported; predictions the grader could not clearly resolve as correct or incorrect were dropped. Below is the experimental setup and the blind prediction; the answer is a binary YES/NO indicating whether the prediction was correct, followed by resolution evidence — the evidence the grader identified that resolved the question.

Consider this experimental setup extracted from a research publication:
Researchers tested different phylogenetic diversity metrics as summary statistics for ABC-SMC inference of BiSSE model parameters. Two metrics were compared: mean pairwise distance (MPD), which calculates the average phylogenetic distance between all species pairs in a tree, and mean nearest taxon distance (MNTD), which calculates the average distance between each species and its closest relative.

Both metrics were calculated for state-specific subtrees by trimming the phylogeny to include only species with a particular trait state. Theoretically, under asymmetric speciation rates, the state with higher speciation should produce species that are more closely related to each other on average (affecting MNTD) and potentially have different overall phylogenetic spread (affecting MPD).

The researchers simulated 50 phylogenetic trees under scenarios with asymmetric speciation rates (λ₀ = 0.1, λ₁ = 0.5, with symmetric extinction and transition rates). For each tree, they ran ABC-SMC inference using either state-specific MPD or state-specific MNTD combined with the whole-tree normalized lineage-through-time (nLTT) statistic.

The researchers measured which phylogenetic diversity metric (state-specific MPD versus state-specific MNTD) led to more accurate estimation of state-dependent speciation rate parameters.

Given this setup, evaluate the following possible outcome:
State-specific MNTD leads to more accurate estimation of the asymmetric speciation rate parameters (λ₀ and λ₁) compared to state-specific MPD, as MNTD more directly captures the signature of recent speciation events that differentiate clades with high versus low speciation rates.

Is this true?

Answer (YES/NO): YES